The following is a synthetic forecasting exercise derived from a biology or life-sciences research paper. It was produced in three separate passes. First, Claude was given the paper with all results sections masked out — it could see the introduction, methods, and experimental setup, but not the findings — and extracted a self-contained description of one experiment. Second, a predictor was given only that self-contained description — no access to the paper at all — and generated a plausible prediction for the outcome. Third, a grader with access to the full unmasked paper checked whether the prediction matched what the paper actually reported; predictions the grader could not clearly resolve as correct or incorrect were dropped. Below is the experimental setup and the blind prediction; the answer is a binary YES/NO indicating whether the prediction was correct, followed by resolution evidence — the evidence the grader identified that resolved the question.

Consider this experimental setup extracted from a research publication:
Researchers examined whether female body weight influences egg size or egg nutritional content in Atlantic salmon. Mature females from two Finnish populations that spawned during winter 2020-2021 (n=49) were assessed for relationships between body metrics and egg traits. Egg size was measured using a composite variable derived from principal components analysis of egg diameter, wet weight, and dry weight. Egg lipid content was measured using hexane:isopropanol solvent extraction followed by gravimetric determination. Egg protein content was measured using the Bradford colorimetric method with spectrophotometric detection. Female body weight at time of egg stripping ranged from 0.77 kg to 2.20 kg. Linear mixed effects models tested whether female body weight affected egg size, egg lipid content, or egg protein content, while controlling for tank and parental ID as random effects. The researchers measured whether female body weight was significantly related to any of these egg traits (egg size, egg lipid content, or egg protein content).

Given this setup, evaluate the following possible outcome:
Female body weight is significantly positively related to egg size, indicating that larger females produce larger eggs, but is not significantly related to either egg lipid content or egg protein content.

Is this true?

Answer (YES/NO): NO